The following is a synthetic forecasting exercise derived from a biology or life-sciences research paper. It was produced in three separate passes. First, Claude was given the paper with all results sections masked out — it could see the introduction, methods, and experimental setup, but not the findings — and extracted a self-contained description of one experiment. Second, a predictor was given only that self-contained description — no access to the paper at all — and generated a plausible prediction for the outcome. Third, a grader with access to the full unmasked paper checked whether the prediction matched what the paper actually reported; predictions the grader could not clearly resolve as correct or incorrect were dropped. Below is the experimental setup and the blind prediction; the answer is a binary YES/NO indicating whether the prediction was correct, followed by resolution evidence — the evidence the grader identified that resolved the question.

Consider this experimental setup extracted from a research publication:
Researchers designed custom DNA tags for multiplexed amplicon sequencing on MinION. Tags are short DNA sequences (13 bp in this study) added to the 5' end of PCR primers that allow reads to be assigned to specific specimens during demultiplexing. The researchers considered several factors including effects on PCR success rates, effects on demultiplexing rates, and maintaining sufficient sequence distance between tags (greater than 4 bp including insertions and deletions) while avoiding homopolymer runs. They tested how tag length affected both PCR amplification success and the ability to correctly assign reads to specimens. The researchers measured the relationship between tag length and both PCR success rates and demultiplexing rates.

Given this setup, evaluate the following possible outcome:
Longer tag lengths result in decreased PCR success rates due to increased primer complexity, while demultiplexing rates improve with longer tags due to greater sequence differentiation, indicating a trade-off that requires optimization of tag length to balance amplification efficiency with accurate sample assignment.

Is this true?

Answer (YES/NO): YES